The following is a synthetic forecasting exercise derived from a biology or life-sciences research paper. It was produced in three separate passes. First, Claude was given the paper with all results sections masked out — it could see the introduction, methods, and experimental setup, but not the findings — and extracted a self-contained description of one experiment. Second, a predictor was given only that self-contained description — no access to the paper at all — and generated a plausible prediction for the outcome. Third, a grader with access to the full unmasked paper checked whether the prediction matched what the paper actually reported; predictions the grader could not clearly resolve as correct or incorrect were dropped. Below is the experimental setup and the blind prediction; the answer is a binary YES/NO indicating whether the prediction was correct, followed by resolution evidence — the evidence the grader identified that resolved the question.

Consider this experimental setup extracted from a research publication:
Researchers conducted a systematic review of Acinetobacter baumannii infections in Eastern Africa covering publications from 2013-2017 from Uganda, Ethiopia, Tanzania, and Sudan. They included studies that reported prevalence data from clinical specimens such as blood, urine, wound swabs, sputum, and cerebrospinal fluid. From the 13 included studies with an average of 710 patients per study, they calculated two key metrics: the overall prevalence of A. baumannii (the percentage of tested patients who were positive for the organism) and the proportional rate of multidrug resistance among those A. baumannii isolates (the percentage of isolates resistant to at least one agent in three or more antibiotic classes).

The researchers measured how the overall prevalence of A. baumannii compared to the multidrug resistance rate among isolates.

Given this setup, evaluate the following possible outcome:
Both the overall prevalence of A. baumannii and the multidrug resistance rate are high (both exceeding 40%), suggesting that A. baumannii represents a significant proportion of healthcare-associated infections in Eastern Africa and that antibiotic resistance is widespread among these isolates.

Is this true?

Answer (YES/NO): NO